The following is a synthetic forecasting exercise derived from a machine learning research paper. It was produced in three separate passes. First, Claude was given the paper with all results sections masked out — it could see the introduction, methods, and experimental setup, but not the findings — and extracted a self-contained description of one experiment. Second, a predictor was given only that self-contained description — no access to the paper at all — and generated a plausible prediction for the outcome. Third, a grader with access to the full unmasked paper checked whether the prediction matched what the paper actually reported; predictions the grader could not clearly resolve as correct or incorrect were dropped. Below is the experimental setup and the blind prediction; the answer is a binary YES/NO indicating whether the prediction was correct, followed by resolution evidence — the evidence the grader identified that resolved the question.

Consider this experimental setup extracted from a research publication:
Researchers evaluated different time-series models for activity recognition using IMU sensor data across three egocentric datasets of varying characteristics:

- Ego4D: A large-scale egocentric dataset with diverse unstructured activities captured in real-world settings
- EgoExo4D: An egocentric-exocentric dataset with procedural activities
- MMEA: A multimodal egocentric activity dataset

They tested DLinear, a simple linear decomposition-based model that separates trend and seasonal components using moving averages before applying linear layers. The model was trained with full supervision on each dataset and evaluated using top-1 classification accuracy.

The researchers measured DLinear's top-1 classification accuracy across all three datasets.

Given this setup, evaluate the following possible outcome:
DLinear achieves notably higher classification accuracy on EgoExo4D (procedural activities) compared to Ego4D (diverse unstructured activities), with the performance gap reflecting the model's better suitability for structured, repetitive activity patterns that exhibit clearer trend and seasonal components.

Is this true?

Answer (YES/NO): YES